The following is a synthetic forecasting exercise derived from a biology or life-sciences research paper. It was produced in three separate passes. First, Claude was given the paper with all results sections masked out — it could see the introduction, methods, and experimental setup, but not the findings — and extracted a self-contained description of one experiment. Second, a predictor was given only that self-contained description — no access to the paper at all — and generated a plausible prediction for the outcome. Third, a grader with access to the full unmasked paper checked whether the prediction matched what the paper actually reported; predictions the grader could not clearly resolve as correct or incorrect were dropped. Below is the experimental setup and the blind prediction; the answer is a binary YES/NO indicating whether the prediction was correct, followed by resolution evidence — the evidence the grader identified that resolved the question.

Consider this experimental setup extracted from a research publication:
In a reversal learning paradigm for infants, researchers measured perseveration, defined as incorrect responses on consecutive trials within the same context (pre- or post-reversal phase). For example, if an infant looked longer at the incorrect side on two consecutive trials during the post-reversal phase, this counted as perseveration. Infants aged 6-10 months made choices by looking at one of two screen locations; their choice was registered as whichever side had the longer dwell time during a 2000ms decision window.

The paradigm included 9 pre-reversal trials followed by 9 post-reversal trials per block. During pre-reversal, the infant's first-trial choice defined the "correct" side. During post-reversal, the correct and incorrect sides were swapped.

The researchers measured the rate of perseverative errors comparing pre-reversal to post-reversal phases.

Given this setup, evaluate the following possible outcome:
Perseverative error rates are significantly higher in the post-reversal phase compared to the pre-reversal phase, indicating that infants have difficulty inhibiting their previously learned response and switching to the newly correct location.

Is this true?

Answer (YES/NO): YES